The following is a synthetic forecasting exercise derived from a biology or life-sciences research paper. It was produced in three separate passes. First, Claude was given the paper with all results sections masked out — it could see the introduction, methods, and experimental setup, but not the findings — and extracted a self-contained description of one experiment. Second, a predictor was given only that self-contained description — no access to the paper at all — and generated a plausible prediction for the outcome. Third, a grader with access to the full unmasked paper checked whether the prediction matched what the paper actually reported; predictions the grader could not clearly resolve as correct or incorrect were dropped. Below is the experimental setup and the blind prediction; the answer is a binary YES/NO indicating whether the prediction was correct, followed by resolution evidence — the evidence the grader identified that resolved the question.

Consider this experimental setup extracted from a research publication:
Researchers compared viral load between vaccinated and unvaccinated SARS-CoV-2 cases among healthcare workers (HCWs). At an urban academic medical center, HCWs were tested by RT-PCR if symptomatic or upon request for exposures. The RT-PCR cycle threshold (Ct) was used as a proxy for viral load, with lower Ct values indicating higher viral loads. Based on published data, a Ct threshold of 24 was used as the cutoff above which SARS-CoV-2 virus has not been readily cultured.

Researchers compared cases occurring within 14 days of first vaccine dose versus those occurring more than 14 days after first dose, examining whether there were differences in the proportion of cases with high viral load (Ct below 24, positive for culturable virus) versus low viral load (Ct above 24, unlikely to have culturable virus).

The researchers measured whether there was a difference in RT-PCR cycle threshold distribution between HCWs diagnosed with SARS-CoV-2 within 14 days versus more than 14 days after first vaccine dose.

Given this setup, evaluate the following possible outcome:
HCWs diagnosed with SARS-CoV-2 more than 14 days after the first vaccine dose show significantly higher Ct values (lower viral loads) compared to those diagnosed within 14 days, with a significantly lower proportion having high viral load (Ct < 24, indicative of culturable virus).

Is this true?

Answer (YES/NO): NO